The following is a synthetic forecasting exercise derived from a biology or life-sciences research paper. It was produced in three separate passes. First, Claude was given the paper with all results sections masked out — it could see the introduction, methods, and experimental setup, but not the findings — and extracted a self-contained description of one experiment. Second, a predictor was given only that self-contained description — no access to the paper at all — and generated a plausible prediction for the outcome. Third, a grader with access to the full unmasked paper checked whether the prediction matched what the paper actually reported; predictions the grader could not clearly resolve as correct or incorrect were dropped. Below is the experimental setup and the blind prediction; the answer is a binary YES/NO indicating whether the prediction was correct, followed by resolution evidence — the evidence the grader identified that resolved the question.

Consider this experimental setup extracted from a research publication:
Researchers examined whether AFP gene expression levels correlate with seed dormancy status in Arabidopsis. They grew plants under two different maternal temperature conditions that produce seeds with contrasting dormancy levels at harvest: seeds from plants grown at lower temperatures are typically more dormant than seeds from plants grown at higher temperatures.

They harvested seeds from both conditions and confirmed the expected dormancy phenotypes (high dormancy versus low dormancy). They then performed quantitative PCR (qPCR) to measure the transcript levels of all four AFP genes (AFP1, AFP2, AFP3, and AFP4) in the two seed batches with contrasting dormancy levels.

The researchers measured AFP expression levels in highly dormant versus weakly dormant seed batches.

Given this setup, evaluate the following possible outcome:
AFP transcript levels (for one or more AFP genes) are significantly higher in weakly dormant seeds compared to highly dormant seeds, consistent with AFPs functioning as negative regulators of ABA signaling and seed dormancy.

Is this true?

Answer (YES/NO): YES